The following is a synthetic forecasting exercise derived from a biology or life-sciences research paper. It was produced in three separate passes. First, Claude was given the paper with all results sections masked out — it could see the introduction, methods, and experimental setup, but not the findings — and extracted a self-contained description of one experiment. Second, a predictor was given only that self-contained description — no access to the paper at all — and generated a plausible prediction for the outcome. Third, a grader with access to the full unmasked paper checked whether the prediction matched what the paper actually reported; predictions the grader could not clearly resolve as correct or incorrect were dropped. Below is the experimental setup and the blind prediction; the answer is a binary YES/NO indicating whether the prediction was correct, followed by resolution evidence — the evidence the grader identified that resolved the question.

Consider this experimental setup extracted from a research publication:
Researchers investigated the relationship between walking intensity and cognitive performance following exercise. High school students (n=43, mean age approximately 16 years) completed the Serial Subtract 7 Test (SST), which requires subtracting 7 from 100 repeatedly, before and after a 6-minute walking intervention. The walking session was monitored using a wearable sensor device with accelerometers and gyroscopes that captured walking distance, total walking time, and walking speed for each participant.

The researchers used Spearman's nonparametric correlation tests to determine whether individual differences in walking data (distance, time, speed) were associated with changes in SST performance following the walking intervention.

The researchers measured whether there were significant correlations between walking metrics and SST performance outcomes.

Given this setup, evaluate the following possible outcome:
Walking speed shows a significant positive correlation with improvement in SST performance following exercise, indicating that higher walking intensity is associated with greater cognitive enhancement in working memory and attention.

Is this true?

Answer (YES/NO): NO